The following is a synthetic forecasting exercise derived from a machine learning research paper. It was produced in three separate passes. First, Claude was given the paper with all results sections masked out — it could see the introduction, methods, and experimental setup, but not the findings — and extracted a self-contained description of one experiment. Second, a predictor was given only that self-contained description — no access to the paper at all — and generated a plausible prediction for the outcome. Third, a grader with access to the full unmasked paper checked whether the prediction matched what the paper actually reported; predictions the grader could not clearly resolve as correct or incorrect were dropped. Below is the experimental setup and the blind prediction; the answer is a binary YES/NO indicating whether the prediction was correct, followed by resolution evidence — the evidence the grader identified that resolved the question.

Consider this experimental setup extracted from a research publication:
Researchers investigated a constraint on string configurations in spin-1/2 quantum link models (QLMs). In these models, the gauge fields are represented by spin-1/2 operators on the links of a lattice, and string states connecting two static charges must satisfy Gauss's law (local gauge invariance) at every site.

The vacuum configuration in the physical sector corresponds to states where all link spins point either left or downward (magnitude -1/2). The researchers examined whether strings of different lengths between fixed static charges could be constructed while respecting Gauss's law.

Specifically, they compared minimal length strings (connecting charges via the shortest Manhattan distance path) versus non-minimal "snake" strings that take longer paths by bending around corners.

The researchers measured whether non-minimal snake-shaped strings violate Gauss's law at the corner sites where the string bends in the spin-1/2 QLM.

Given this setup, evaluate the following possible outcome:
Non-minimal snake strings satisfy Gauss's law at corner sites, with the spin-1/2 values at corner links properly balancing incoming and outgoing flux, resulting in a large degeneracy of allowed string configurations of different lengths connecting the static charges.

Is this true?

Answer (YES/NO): NO